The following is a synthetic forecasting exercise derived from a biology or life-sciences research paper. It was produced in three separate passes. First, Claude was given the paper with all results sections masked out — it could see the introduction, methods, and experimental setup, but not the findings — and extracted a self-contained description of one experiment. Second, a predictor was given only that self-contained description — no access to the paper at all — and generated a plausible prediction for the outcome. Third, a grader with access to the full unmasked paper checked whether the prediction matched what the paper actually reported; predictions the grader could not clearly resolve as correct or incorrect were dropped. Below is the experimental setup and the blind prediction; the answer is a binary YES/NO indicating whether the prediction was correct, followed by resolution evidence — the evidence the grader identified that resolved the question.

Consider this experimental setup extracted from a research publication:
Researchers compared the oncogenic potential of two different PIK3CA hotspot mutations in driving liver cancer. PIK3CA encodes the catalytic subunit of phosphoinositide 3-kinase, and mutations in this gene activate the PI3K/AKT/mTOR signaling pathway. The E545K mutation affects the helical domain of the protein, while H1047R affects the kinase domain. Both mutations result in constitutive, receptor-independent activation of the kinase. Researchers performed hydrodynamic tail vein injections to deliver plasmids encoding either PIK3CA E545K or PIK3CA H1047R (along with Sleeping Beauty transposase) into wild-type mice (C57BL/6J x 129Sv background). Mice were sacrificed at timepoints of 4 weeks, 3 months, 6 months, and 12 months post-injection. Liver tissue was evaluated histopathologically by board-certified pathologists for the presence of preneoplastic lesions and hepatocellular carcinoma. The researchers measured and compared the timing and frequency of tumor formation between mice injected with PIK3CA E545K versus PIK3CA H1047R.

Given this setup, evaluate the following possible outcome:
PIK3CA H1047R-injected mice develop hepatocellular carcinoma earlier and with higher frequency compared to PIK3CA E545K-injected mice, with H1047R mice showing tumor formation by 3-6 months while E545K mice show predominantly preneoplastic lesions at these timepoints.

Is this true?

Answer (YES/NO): NO